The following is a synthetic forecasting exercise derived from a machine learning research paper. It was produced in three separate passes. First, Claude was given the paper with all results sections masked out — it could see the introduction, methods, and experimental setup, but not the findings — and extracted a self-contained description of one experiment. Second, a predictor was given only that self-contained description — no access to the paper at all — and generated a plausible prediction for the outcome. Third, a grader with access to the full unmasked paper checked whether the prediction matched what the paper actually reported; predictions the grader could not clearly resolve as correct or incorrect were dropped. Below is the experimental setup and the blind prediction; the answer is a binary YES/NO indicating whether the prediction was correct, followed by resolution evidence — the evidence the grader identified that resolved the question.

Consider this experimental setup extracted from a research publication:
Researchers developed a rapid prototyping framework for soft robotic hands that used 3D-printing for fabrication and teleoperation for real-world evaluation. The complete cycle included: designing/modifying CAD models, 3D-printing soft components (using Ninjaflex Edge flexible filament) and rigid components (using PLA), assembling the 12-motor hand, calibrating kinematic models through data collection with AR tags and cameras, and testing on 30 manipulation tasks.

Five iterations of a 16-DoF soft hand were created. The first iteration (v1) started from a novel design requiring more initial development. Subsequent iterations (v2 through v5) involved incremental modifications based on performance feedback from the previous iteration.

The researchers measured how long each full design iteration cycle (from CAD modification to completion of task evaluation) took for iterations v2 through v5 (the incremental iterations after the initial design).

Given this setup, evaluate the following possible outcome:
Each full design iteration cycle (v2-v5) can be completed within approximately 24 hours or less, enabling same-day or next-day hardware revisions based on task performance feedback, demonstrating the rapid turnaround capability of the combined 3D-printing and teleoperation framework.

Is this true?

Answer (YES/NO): NO